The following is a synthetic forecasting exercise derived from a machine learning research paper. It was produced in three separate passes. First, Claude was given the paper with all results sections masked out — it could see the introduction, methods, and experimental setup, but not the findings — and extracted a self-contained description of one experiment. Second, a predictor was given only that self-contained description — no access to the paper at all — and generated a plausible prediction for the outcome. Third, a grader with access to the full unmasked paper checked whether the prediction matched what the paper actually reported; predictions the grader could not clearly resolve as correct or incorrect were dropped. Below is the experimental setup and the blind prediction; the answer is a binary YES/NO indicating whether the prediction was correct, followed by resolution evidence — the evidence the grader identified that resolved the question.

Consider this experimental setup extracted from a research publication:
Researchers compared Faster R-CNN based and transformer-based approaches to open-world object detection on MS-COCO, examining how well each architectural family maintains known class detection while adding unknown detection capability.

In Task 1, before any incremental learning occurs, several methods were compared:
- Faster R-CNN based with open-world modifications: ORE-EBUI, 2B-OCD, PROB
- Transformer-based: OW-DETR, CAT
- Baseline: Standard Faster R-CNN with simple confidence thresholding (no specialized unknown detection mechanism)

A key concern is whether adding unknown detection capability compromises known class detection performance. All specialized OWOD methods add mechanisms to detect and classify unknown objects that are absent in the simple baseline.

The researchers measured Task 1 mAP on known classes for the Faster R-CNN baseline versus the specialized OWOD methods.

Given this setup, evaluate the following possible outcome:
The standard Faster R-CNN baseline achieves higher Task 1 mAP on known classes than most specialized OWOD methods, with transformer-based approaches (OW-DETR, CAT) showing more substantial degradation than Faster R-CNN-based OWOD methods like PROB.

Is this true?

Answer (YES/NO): NO